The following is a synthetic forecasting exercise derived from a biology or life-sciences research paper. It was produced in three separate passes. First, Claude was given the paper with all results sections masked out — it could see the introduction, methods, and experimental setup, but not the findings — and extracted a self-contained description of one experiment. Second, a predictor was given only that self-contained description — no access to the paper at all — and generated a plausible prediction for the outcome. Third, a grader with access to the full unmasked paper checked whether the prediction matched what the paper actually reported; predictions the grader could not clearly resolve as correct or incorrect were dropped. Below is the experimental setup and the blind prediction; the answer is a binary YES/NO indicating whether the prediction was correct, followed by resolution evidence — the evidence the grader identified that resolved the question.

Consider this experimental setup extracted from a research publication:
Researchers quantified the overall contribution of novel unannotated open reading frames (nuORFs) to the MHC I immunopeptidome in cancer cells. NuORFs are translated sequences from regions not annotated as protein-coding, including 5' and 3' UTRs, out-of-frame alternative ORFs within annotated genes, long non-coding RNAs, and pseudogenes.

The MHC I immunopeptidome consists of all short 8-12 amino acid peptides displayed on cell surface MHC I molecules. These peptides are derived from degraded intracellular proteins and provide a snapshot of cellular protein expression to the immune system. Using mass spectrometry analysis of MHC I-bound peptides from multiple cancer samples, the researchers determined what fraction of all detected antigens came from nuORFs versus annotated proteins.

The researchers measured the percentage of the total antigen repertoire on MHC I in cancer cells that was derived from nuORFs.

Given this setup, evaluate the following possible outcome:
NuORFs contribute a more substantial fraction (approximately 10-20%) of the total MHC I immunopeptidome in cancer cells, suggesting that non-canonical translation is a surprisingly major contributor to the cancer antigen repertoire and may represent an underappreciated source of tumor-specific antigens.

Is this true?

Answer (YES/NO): NO